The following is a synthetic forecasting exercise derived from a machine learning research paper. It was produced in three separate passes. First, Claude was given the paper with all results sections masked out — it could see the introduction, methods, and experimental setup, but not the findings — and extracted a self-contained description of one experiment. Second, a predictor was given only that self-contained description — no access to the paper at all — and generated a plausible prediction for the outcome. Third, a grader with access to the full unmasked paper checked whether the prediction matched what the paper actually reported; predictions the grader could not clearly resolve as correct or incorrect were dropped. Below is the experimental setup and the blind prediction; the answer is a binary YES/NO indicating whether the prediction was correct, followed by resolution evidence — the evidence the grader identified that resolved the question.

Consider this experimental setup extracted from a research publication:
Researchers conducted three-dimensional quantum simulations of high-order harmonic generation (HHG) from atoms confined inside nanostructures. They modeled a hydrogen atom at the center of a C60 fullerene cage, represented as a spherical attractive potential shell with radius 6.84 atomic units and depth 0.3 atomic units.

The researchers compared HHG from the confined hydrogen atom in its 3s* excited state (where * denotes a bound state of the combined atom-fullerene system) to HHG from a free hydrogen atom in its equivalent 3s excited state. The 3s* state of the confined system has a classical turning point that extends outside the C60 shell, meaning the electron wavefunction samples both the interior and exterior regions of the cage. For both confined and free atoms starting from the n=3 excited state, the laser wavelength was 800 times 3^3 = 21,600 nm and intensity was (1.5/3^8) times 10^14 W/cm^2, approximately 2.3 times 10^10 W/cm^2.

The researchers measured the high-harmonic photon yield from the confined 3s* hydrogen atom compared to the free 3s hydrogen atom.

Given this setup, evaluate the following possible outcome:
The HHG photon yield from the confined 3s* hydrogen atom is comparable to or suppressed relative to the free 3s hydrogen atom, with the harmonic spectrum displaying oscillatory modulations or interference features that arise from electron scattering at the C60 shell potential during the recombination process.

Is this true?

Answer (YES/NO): NO